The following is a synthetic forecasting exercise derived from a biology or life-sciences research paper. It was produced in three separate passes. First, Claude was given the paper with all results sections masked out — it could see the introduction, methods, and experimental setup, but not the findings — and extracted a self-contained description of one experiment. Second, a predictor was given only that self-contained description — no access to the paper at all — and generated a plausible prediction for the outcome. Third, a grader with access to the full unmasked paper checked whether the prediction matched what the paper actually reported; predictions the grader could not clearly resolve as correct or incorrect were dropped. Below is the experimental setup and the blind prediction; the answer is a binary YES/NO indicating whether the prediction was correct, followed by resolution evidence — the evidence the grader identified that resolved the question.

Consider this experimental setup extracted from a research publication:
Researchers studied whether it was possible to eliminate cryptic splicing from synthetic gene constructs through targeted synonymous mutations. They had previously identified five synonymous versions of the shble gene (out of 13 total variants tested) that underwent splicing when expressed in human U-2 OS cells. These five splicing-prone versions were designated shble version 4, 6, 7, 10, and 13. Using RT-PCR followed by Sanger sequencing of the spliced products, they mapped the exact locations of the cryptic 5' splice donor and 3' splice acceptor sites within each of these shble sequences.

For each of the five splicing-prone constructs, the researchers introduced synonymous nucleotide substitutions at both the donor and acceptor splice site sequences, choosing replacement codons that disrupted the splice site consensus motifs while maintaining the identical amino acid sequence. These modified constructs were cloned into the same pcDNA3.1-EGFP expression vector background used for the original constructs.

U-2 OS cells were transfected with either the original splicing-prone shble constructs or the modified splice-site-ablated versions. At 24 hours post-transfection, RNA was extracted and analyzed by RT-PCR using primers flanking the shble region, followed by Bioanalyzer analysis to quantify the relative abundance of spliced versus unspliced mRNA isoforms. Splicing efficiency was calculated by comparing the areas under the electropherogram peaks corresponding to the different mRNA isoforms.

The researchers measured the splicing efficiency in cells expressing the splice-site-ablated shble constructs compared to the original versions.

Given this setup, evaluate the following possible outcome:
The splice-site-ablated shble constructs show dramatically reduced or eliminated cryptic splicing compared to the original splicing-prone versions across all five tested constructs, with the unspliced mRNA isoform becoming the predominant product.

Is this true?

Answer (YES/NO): YES